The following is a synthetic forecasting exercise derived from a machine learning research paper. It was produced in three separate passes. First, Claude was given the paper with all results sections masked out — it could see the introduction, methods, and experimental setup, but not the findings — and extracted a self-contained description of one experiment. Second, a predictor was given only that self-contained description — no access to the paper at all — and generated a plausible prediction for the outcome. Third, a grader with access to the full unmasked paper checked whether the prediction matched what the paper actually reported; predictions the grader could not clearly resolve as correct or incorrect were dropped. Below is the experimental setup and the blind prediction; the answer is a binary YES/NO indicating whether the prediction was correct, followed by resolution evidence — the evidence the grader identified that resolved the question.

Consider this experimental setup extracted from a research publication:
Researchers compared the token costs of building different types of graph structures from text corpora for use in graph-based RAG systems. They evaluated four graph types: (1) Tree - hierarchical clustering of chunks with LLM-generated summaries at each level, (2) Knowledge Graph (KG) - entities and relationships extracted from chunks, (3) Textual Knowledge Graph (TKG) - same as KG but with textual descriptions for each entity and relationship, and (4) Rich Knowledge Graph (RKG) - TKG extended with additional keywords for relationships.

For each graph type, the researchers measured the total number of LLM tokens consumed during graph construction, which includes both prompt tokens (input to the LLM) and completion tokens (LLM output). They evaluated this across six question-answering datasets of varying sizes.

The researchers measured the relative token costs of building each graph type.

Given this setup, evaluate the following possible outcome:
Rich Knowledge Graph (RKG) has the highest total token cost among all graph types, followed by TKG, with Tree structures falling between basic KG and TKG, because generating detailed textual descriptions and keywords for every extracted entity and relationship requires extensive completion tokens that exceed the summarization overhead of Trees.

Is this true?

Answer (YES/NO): NO